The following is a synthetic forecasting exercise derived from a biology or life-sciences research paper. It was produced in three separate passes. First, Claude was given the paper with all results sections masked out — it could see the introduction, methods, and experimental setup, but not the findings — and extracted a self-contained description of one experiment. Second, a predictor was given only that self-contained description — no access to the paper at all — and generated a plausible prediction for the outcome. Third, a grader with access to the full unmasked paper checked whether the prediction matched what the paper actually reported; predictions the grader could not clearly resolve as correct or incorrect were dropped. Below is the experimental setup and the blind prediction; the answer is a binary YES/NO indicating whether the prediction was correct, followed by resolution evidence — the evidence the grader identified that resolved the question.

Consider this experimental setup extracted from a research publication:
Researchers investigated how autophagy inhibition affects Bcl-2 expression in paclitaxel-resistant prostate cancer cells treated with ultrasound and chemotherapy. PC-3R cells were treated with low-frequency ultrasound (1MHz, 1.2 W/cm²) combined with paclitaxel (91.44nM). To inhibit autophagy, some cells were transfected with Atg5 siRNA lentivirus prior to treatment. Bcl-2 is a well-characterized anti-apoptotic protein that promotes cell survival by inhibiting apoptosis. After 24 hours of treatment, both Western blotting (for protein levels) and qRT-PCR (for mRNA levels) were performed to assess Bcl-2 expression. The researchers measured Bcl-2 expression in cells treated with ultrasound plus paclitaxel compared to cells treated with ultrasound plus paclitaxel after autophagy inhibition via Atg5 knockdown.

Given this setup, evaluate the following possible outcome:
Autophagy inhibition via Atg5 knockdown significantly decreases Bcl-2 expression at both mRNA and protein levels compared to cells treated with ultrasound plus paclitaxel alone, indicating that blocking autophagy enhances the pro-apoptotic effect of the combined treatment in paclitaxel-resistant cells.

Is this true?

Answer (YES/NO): YES